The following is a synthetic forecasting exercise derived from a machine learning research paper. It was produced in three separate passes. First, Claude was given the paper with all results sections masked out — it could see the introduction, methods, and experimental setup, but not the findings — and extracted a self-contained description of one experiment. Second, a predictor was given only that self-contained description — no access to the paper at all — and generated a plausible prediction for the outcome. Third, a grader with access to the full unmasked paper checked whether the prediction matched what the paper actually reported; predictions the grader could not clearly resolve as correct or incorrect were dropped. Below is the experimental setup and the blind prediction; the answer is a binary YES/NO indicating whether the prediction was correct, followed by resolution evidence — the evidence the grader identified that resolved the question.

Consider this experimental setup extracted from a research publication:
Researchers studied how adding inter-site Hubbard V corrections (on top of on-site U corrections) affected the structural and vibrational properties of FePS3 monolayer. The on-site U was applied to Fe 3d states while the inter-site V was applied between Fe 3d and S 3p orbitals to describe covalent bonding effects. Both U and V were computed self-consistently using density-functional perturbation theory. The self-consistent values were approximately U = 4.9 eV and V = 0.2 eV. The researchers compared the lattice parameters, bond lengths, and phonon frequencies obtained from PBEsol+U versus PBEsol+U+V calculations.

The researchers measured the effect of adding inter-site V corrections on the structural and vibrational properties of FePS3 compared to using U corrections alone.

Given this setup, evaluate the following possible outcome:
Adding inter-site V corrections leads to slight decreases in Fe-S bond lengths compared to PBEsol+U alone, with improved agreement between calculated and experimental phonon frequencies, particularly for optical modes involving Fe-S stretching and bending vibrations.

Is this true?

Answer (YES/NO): NO